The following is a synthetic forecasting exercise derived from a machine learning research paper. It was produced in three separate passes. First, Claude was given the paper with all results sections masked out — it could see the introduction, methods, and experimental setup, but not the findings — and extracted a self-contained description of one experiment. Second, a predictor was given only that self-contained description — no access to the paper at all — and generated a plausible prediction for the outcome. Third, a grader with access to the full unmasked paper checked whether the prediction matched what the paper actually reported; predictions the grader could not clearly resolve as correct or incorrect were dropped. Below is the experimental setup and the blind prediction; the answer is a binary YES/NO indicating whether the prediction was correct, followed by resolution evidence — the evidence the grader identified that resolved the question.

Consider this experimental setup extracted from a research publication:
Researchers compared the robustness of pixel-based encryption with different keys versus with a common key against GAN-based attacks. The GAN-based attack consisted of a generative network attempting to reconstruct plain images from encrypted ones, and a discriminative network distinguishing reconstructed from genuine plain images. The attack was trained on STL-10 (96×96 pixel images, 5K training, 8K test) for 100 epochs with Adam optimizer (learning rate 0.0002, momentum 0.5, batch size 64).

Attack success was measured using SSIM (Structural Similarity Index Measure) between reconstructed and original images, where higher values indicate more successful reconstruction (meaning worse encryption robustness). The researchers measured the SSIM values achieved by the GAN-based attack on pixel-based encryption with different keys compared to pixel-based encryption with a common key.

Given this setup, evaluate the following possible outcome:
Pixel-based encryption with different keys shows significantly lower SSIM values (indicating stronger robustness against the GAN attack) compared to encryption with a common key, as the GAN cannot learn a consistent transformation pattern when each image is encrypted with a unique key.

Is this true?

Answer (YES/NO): YES